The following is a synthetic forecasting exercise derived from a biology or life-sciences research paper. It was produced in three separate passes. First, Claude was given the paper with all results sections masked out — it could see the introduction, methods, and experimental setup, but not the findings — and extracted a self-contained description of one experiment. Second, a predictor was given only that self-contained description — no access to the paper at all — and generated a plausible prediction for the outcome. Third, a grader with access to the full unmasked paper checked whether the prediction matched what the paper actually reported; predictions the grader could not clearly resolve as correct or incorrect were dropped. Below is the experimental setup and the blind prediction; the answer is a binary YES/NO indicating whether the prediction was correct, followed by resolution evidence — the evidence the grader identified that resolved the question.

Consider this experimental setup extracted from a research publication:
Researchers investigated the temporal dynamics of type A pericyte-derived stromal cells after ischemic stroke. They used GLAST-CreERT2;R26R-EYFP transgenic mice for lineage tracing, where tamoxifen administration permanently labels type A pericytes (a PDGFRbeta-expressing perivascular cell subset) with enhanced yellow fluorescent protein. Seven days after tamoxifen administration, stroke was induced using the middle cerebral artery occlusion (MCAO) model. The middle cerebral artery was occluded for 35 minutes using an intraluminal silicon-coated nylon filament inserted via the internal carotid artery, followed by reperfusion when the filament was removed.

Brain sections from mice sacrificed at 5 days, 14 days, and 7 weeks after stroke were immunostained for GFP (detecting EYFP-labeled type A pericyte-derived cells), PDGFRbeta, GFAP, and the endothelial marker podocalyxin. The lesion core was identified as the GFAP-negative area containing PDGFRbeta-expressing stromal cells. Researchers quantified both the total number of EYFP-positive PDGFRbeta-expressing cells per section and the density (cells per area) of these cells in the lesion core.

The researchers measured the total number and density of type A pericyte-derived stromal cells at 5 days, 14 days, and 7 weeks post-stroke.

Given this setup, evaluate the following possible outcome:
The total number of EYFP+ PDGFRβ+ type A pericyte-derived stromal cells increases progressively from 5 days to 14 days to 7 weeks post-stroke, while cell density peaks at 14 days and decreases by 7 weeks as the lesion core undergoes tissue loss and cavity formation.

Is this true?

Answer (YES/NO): NO